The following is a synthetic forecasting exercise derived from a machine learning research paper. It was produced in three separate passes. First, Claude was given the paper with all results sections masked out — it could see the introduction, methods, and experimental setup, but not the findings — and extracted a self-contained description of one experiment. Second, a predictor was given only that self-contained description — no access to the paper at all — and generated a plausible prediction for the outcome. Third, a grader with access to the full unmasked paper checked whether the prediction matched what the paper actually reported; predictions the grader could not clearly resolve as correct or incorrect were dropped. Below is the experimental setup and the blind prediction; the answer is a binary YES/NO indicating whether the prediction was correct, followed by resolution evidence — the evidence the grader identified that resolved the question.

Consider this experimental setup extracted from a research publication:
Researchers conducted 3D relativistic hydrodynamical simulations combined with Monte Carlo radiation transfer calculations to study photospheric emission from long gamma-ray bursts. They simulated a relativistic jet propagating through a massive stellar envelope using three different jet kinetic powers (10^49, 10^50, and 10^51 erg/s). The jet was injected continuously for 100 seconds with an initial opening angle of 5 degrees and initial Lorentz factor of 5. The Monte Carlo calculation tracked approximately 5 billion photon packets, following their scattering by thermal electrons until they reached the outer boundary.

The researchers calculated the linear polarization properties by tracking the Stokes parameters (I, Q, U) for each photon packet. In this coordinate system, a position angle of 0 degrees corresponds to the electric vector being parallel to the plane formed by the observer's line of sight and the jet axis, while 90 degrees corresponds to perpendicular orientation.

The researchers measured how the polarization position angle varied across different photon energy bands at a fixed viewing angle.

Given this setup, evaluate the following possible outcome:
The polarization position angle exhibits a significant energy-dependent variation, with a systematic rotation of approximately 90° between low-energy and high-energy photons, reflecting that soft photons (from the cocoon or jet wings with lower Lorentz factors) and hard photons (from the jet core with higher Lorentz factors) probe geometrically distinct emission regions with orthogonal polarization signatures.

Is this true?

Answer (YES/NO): NO